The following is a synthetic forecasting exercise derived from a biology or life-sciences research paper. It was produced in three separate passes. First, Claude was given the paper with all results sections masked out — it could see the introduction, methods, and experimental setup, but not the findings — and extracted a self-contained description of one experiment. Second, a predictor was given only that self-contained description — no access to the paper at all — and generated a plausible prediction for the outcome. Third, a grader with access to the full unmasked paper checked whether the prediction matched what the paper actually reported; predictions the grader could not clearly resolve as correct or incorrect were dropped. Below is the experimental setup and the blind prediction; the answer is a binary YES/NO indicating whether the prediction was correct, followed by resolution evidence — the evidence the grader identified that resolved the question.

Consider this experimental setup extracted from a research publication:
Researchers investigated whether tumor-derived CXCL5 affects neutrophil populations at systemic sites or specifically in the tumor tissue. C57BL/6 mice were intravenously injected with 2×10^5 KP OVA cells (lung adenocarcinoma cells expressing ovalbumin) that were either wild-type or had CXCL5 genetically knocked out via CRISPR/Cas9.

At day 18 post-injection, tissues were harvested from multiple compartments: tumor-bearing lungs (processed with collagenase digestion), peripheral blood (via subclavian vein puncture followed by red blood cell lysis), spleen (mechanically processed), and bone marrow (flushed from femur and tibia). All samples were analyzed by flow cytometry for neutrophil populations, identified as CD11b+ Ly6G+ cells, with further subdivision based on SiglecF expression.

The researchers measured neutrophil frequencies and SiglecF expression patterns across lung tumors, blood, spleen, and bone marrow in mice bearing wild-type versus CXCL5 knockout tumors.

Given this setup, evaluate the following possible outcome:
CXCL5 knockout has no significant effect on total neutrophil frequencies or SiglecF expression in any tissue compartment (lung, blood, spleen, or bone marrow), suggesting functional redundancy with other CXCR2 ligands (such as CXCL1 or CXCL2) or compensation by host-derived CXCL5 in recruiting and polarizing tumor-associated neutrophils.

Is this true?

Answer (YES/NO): NO